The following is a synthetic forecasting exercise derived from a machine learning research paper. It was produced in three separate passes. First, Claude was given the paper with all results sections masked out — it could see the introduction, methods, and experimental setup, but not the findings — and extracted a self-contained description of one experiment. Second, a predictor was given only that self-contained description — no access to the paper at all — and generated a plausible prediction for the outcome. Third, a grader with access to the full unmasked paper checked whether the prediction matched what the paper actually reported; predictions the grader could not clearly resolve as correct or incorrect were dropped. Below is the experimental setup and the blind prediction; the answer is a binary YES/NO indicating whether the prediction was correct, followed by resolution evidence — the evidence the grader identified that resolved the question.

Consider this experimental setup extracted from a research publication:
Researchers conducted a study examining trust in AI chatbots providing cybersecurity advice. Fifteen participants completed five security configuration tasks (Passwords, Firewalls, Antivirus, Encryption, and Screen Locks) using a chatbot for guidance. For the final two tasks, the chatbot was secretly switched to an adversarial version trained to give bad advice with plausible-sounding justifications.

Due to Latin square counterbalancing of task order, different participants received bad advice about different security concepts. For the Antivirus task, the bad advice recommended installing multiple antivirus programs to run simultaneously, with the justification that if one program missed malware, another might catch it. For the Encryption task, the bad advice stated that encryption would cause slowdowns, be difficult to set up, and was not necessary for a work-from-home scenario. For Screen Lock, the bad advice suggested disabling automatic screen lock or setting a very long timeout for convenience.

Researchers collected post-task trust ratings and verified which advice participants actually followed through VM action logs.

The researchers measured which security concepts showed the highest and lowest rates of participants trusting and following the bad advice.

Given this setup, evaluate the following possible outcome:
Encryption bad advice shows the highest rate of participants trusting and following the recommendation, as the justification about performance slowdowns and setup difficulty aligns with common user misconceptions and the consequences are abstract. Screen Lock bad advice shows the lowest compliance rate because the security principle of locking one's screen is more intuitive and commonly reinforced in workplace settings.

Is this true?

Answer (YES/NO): NO